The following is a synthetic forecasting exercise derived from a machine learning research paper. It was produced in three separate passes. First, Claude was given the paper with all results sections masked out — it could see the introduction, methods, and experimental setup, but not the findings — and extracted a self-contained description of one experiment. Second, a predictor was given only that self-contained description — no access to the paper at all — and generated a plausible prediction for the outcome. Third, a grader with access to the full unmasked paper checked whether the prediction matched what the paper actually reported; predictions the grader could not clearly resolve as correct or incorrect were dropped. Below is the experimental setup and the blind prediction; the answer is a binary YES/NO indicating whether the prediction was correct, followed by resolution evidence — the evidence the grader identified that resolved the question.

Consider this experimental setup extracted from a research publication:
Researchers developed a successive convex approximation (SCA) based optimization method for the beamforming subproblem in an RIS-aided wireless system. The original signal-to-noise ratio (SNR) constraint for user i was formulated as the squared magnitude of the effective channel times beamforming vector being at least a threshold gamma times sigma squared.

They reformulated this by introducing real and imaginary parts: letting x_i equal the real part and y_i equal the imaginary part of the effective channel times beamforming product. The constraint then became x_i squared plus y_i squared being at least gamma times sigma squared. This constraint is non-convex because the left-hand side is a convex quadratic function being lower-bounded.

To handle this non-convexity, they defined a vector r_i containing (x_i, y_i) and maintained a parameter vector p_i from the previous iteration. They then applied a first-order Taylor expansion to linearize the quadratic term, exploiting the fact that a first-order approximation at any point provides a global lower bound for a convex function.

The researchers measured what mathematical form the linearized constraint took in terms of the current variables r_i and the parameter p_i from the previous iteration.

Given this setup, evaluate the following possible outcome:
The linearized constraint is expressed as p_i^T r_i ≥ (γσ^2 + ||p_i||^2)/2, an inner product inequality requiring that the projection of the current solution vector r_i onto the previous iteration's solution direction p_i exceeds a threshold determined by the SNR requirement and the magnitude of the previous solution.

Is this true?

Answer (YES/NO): NO